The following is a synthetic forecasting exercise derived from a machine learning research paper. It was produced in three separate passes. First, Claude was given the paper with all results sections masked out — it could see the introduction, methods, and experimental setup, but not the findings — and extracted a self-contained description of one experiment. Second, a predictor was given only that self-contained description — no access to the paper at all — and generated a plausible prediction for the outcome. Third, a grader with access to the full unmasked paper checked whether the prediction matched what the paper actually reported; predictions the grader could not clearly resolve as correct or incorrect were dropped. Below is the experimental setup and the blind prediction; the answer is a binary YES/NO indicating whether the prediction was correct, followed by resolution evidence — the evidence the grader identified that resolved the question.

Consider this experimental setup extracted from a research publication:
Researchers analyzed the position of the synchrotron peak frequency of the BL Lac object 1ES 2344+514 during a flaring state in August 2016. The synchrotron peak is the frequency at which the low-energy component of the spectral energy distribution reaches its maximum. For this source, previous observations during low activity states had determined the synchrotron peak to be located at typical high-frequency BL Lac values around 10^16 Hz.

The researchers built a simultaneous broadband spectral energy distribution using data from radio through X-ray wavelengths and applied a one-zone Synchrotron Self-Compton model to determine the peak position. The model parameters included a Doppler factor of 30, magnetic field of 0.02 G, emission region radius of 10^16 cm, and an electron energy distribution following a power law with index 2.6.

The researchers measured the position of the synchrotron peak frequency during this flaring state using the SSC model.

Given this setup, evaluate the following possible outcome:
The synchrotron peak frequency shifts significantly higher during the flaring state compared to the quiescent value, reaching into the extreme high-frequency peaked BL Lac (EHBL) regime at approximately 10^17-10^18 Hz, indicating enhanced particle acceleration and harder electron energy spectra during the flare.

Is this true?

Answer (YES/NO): YES